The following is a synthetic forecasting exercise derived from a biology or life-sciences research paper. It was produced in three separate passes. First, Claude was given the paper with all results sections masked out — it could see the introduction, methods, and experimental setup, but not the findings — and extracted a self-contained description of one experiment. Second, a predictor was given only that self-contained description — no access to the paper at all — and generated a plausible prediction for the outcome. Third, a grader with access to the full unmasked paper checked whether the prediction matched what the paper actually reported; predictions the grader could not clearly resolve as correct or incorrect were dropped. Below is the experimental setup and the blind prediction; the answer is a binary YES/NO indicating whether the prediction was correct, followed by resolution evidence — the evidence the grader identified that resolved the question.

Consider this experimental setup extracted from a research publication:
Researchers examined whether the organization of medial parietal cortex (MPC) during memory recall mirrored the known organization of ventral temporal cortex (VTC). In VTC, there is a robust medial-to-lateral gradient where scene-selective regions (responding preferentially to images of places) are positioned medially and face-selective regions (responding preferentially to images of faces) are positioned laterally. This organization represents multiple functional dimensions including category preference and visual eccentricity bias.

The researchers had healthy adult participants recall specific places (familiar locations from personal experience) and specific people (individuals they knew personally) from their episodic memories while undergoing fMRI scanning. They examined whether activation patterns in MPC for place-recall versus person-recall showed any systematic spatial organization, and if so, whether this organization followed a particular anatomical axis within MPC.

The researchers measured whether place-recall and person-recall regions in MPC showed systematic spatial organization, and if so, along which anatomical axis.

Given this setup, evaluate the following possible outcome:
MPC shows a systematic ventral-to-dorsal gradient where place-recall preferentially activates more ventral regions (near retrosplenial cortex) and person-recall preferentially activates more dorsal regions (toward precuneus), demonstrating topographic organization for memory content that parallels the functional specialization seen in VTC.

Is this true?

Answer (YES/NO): YES